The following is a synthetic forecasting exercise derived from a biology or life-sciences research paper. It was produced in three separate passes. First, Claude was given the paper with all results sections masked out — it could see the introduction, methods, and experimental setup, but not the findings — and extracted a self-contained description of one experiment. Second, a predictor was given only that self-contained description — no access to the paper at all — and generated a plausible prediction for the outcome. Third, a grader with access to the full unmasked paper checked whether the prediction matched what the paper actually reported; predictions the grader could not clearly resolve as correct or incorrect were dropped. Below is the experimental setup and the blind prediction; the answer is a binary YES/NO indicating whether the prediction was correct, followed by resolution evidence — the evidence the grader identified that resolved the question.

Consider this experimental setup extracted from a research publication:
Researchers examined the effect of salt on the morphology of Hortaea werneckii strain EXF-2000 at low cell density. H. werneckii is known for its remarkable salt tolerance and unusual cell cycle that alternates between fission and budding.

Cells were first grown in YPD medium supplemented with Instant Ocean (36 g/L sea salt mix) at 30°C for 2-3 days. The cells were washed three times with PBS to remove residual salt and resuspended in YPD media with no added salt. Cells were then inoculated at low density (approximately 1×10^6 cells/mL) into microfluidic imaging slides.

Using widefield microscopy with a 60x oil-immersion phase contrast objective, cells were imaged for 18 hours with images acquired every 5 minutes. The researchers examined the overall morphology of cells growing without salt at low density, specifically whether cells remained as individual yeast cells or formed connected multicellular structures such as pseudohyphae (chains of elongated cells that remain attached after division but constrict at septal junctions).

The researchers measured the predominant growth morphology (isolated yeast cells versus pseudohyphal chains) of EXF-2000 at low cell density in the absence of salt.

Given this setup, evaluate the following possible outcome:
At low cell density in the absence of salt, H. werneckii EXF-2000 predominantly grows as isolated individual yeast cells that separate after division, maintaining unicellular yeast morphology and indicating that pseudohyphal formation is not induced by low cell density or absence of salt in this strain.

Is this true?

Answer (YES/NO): NO